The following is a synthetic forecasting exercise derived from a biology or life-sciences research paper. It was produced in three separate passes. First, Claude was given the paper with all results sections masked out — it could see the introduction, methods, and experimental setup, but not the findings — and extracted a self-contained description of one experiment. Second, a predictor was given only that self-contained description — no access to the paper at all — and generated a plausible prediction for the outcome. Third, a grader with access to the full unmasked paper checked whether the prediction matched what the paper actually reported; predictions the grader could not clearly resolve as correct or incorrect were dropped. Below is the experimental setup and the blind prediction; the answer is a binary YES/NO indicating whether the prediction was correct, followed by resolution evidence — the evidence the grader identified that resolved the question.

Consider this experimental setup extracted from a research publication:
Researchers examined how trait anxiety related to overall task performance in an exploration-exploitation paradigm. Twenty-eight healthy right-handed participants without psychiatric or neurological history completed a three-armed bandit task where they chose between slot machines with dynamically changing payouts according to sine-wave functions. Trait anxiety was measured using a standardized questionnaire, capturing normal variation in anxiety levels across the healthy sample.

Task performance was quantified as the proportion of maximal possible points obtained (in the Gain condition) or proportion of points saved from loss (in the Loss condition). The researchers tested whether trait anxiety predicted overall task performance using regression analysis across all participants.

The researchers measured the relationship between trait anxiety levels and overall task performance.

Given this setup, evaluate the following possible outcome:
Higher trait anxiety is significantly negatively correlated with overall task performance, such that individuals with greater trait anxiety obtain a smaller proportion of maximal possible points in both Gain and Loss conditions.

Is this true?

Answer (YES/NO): NO